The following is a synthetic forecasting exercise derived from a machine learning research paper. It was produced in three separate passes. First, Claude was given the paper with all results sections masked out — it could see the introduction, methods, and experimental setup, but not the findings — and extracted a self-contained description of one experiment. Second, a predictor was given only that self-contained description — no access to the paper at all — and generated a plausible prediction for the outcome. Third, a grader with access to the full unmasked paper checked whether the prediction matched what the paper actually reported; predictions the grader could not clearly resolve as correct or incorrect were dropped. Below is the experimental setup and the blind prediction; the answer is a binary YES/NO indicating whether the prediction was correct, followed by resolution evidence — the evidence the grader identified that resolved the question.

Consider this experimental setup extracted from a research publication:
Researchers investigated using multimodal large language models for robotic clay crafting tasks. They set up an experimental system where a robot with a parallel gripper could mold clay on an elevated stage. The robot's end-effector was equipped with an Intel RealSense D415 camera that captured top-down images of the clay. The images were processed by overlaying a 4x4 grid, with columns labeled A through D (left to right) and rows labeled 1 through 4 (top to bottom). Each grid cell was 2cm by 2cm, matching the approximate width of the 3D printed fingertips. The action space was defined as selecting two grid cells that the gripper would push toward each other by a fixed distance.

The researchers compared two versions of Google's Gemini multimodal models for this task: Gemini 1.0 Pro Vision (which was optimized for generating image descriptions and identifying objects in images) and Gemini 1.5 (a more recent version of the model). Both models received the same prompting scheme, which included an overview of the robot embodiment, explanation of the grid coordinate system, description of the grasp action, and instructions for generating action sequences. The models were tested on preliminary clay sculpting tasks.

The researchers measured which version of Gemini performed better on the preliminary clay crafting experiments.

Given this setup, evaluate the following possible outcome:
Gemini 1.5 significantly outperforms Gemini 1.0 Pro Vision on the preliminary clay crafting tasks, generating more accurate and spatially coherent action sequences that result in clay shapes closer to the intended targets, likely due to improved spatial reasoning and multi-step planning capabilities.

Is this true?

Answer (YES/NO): NO